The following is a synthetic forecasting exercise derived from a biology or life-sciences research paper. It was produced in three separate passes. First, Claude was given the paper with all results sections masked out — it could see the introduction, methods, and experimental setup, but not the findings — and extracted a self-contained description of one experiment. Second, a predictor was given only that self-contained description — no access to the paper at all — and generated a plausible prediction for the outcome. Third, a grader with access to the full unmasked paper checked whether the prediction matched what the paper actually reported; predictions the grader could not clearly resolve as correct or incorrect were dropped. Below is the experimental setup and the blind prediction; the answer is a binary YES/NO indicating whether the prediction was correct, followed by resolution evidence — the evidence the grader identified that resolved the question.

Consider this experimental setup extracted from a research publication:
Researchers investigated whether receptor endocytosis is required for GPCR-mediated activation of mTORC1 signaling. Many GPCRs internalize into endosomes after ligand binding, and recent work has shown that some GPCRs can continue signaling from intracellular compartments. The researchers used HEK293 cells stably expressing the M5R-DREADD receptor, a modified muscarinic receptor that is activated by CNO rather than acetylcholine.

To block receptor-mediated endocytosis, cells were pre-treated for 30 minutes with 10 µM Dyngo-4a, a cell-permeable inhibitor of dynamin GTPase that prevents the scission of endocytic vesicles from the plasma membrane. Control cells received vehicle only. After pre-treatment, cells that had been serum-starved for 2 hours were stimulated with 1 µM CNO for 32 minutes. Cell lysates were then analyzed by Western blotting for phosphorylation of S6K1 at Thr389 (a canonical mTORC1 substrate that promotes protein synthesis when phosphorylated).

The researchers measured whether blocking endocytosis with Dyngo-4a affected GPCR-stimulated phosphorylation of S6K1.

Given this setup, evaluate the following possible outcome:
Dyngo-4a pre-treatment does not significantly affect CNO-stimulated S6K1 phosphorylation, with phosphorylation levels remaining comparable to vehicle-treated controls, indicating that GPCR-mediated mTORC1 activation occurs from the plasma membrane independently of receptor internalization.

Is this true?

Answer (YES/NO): NO